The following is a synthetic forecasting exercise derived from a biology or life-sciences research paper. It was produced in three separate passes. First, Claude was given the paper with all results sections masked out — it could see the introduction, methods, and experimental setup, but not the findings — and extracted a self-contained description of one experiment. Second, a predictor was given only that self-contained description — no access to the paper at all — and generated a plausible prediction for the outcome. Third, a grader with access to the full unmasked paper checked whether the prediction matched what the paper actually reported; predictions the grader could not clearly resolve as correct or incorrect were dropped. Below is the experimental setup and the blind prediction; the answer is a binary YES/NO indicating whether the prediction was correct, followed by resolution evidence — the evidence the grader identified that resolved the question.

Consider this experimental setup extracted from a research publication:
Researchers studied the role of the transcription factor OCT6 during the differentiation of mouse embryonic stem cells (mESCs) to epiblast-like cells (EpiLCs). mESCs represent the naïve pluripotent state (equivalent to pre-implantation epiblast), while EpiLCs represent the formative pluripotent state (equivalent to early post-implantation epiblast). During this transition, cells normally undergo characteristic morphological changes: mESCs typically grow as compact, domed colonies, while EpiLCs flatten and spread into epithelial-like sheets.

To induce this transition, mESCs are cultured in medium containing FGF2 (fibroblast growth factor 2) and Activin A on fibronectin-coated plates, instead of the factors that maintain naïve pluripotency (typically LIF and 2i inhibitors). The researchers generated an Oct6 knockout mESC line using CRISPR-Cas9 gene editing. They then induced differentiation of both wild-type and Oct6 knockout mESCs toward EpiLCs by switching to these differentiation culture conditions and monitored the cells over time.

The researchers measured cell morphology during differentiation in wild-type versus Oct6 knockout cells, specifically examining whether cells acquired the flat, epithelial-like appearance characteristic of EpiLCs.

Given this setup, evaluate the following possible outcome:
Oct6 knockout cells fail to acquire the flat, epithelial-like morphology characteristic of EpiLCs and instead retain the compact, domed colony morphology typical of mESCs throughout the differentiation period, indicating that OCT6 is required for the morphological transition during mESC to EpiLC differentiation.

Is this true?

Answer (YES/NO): NO